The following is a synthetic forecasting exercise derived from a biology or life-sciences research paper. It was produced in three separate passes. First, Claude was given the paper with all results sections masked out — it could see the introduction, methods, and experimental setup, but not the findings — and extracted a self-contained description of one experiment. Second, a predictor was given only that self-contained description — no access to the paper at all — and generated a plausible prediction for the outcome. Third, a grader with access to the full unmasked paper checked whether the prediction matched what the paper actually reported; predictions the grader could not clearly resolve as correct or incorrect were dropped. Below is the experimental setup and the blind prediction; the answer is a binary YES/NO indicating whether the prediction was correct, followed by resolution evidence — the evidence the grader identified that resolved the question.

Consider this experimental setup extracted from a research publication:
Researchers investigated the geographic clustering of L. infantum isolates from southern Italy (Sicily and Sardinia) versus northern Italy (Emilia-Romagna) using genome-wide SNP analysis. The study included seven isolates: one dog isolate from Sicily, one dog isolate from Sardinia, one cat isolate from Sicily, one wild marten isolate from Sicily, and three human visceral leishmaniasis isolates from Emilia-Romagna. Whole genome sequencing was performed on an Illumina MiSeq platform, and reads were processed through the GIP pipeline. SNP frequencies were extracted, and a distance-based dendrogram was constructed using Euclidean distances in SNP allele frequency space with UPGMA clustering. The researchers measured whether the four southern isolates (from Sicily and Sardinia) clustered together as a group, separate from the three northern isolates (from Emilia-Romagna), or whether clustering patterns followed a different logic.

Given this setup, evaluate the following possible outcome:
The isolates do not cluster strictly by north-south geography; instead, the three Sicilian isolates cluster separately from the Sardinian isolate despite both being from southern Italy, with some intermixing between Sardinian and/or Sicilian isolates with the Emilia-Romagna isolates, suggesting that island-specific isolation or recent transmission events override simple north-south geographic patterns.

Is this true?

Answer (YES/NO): NO